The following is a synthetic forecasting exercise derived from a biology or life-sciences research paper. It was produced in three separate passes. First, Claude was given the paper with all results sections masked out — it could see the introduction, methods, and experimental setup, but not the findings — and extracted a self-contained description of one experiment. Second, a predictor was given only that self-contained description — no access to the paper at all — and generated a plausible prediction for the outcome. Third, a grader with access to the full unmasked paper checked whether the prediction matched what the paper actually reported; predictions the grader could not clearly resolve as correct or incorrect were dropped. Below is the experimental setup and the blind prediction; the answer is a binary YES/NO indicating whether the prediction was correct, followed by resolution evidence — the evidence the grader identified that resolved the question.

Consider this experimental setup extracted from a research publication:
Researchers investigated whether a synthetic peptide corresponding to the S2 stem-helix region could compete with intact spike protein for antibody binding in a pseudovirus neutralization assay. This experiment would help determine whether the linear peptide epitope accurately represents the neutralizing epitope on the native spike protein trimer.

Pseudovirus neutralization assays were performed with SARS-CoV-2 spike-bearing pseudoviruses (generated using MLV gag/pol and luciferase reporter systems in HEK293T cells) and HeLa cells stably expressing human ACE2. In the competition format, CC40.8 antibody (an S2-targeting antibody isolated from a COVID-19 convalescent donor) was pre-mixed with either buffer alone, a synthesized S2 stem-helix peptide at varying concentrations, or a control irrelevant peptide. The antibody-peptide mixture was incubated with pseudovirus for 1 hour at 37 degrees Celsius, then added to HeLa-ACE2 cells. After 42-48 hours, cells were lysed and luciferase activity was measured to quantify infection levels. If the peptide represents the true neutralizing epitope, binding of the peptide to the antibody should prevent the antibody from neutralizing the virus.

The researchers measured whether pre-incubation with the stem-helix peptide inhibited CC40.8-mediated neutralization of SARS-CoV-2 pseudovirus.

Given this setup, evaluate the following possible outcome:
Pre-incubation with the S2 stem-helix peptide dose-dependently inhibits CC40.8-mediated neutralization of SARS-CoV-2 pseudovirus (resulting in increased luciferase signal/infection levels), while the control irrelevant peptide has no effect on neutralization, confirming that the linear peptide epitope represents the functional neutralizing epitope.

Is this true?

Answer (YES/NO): NO